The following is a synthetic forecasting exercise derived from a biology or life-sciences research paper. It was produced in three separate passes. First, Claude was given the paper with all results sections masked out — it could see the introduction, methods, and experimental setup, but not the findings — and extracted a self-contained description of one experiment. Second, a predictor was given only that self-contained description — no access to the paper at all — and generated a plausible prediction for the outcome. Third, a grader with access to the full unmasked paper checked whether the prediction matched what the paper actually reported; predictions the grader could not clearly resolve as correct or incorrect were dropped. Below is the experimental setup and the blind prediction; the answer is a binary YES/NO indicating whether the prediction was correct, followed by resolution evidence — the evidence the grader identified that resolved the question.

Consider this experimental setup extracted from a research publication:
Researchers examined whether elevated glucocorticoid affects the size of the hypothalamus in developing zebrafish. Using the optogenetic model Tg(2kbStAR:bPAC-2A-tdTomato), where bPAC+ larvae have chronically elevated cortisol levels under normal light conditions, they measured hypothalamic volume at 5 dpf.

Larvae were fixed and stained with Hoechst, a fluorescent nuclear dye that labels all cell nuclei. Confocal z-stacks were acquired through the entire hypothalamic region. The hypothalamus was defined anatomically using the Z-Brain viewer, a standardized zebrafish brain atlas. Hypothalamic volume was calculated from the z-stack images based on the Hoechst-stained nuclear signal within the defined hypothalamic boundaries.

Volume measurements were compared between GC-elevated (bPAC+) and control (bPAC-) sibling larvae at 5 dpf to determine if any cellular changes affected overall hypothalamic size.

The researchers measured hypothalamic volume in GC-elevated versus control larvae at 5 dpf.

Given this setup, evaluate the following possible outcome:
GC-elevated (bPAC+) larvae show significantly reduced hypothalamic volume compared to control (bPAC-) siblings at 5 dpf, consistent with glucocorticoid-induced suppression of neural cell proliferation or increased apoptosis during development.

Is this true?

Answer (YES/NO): NO